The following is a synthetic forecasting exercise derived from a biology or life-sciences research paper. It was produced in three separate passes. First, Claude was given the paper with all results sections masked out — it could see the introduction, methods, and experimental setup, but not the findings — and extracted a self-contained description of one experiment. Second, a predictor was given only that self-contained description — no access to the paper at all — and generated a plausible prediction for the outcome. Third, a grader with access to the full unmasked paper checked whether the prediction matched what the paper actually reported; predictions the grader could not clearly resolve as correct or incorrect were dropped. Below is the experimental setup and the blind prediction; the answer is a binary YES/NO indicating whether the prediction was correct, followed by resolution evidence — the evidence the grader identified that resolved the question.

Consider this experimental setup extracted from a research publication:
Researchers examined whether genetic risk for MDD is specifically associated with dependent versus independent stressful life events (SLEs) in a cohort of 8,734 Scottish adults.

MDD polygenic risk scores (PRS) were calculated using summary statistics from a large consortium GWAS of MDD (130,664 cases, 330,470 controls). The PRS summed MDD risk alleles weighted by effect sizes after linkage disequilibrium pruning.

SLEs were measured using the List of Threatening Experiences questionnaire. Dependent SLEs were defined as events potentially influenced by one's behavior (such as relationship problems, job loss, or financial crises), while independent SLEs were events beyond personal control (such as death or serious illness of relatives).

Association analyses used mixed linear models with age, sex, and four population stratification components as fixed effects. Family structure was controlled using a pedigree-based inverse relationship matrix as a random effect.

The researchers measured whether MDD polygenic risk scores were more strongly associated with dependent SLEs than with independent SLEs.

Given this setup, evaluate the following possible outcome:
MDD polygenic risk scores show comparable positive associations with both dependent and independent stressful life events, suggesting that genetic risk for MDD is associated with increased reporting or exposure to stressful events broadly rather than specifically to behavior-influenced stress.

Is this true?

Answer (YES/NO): YES